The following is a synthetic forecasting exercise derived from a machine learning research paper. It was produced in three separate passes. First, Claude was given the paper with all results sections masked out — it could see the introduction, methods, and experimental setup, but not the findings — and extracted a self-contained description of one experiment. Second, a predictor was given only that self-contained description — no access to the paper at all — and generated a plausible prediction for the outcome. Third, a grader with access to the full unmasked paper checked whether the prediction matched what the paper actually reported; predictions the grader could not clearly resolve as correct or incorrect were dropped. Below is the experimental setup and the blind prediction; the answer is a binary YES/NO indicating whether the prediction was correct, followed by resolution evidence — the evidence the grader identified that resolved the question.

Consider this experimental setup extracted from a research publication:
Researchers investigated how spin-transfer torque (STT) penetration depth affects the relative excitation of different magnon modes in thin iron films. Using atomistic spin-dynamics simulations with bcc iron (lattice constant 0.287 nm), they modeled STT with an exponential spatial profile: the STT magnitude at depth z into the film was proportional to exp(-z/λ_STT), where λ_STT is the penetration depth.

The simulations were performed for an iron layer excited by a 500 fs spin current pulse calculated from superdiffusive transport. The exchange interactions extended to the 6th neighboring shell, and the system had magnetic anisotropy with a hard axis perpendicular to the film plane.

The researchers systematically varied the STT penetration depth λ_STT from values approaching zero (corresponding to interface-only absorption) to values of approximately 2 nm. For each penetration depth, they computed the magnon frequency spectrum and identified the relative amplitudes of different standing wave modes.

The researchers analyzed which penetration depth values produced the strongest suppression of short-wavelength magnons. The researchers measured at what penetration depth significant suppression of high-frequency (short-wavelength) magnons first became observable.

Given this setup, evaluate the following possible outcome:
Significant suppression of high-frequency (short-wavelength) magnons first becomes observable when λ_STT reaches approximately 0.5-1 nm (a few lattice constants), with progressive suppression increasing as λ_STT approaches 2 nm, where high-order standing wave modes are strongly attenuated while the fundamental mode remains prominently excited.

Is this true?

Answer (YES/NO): YES